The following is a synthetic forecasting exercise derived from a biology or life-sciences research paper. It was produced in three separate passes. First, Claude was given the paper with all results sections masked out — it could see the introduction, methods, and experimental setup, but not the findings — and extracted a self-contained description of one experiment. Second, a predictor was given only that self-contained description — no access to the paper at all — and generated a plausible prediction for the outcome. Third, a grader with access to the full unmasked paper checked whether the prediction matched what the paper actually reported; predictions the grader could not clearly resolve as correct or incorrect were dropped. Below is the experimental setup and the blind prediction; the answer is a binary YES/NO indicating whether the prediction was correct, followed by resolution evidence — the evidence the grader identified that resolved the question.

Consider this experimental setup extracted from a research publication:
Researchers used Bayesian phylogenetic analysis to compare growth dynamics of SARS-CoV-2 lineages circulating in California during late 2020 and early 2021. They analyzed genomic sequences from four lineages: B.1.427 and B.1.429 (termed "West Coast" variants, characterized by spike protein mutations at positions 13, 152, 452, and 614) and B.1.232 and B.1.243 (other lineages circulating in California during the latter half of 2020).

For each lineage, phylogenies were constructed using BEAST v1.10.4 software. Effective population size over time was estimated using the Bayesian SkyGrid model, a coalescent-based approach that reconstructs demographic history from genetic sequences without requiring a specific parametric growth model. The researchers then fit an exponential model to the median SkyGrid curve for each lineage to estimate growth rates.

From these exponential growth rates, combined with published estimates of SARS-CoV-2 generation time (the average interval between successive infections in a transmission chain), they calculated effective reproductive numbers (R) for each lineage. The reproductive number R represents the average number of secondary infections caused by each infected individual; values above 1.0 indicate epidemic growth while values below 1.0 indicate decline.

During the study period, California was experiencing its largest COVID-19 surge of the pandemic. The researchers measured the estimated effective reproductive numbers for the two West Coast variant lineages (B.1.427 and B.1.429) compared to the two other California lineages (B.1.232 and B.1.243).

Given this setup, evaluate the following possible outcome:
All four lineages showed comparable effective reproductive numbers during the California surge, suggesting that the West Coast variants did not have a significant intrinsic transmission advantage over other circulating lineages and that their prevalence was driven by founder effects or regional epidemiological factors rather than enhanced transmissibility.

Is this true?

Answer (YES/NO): NO